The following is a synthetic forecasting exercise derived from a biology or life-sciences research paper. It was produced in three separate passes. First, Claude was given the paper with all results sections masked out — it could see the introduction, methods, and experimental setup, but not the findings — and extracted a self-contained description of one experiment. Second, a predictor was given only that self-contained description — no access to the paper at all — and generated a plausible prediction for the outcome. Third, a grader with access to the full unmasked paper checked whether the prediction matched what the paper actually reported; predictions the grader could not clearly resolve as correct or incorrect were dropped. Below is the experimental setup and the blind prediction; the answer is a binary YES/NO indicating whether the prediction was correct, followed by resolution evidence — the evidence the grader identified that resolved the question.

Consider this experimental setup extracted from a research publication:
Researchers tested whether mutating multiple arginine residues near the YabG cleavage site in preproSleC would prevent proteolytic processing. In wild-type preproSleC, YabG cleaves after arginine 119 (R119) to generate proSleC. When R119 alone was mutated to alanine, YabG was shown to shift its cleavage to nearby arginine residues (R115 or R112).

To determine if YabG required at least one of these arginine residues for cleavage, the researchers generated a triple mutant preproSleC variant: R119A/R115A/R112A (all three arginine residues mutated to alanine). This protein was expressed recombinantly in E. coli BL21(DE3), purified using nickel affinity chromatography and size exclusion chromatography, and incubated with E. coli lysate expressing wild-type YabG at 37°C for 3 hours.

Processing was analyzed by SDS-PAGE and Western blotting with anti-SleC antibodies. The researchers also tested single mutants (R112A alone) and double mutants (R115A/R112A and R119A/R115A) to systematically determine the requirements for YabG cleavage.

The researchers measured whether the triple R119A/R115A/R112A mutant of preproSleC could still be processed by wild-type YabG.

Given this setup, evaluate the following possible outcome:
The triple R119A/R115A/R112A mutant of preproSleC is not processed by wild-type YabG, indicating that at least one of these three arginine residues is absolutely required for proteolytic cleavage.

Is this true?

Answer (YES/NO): YES